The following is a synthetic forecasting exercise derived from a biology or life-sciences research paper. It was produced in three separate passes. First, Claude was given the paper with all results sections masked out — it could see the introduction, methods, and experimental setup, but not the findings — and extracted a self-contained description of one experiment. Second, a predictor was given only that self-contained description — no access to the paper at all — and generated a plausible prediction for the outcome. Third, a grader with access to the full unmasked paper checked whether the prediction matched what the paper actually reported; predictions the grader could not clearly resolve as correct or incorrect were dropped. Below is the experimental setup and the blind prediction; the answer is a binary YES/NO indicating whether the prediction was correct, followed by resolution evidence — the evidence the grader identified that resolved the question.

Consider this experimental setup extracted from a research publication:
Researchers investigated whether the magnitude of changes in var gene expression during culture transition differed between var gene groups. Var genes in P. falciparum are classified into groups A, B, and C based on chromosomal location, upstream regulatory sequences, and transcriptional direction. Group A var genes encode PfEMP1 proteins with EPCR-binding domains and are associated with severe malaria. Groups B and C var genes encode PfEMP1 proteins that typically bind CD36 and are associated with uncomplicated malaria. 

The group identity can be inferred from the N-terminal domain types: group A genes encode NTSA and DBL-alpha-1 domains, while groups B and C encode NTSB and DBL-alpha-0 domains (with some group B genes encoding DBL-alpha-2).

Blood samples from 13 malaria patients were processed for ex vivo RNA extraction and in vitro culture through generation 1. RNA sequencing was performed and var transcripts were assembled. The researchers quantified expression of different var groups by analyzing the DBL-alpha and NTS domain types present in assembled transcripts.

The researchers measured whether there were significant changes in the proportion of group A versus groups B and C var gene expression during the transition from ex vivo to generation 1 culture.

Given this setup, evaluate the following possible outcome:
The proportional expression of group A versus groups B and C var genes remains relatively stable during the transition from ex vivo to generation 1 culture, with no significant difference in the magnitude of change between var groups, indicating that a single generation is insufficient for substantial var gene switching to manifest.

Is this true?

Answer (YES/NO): YES